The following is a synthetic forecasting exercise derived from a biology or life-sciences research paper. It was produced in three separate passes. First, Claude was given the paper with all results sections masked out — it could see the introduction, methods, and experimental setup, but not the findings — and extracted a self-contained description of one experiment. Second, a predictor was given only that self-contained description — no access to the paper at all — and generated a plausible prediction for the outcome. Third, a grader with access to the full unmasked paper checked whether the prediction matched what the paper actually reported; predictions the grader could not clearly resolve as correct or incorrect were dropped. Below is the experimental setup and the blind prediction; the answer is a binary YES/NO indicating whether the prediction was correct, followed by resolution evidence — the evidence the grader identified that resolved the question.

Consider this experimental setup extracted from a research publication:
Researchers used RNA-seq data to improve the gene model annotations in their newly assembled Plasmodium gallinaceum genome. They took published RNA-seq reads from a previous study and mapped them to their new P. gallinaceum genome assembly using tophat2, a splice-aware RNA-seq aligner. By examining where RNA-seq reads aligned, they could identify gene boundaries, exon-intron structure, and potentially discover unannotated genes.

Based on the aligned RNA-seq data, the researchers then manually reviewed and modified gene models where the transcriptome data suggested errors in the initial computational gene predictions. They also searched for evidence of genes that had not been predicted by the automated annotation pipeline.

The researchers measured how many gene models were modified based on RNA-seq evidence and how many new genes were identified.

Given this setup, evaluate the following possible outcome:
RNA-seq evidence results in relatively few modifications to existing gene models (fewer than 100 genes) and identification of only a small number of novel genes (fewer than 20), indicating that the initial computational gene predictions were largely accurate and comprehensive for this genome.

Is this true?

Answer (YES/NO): NO